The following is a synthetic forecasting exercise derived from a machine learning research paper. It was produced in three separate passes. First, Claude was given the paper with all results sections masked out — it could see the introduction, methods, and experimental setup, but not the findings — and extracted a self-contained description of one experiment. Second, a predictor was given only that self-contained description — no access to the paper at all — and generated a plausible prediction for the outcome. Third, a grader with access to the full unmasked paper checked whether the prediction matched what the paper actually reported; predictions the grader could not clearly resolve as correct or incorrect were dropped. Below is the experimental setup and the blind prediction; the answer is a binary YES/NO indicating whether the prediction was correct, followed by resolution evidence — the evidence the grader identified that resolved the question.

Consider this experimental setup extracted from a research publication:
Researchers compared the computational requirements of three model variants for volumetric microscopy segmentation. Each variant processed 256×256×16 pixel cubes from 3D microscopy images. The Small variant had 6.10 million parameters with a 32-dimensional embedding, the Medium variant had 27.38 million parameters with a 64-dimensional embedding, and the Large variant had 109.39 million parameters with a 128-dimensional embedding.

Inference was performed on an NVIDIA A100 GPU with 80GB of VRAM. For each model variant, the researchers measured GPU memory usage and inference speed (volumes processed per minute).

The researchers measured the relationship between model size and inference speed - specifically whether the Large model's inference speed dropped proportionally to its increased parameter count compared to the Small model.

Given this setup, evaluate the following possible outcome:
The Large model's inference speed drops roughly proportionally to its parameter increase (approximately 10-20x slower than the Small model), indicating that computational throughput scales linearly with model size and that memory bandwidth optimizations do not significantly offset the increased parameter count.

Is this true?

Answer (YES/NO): NO